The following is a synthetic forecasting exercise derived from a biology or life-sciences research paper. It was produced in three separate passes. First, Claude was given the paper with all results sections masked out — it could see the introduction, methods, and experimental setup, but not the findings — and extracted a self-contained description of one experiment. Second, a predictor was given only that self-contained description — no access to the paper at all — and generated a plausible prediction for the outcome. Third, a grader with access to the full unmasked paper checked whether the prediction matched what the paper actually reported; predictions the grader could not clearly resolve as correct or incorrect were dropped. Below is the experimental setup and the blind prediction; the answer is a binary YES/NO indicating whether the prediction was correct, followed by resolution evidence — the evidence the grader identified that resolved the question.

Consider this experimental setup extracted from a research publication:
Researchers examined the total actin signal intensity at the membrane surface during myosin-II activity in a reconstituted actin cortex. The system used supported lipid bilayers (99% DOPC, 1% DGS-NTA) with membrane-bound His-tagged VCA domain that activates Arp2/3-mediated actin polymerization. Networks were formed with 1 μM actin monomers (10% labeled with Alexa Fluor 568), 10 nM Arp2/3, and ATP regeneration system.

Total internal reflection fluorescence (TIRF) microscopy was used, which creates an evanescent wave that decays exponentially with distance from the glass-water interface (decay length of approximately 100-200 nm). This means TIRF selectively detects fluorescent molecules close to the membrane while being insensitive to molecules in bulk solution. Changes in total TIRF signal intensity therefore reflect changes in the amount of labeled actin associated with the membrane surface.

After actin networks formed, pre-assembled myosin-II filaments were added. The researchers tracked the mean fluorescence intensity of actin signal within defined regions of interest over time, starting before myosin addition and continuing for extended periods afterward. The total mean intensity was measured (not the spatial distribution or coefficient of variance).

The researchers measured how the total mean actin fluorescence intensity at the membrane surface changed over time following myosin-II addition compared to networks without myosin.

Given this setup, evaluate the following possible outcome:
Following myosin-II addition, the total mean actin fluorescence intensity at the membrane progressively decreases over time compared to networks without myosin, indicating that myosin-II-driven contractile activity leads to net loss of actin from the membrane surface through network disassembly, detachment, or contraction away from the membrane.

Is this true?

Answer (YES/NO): YES